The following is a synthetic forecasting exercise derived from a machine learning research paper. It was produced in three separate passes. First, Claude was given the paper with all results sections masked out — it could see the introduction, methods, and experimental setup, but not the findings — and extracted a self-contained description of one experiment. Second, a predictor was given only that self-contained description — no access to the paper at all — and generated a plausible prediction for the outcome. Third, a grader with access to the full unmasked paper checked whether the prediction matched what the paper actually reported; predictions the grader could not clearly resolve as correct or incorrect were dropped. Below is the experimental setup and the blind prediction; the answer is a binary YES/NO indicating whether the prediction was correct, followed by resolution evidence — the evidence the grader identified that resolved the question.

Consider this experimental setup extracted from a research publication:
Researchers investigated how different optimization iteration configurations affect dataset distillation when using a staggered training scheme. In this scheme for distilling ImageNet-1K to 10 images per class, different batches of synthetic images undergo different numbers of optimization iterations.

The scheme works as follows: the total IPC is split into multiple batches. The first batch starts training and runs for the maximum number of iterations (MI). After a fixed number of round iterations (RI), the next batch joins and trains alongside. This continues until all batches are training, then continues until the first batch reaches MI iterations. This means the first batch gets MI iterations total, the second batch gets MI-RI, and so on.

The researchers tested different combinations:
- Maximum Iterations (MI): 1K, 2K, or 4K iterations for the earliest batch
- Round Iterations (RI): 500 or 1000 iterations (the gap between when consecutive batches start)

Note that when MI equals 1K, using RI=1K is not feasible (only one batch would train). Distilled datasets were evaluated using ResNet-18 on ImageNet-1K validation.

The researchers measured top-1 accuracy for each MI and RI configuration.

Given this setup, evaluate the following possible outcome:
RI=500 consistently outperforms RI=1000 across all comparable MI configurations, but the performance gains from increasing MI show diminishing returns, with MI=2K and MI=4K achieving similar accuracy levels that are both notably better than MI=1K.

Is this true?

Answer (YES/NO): NO